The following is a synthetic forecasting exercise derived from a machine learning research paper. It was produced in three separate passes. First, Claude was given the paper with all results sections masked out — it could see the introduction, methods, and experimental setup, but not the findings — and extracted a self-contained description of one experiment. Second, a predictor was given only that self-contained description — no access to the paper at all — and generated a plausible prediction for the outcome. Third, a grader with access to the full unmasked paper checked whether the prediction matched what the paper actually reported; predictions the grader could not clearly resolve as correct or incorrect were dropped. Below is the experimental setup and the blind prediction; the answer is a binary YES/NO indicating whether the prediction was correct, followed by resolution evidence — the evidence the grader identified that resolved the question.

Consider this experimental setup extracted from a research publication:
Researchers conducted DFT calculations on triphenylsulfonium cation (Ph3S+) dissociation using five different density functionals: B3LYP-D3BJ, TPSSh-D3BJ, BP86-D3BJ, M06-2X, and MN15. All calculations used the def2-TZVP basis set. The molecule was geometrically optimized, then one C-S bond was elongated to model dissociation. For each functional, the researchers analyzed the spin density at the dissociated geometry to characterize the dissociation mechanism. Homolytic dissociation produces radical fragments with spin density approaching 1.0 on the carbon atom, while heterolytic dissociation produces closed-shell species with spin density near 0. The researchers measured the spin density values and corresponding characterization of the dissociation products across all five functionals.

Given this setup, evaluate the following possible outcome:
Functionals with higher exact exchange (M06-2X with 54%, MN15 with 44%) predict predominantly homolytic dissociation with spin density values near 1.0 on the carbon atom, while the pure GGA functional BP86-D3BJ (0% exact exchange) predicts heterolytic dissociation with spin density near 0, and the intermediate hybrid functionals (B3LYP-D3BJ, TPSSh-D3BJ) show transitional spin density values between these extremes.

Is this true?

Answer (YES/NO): NO